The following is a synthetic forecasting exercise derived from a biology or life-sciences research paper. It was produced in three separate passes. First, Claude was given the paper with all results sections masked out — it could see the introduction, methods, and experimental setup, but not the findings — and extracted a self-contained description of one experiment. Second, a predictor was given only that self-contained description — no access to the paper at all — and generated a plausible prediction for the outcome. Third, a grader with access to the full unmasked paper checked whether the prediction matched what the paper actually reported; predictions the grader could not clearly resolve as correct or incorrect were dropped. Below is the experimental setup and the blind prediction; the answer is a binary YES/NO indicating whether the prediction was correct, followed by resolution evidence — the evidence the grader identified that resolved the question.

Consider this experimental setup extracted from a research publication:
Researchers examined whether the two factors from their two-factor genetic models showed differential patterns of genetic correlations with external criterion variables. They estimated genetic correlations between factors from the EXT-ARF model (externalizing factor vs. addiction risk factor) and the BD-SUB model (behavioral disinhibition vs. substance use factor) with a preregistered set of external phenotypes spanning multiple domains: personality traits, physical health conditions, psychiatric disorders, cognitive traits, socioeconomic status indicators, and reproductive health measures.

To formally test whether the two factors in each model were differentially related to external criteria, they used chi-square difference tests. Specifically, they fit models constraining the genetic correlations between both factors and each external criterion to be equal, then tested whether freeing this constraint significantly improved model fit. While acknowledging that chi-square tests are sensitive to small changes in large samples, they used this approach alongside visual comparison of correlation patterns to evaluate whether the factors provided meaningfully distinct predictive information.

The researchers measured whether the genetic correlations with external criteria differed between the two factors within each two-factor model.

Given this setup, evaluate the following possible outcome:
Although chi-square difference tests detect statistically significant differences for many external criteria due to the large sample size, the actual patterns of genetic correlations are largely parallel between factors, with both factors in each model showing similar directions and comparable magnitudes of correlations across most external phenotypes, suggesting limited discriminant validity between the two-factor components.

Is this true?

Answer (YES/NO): YES